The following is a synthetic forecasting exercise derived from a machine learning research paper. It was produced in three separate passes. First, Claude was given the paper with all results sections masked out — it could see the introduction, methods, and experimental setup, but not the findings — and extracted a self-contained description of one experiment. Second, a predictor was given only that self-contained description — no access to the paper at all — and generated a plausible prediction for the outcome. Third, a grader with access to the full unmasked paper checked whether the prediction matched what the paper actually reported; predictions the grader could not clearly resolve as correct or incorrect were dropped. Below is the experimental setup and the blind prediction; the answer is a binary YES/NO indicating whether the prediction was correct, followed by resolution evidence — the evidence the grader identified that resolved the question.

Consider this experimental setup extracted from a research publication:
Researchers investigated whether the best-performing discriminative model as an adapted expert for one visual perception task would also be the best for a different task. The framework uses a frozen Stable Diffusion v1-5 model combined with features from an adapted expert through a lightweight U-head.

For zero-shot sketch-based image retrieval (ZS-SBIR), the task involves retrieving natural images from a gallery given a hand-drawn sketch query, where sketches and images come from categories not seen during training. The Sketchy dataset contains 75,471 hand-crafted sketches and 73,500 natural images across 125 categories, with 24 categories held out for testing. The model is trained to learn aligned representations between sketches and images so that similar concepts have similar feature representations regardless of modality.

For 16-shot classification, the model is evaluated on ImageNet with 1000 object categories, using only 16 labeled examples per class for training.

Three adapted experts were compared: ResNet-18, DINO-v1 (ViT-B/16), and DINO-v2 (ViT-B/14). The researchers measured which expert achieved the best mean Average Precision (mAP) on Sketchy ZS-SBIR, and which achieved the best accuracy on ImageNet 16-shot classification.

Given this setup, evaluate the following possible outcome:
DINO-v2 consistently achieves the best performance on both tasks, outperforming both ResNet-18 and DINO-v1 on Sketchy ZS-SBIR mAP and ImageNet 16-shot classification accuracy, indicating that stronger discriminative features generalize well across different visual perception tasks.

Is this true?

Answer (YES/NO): NO